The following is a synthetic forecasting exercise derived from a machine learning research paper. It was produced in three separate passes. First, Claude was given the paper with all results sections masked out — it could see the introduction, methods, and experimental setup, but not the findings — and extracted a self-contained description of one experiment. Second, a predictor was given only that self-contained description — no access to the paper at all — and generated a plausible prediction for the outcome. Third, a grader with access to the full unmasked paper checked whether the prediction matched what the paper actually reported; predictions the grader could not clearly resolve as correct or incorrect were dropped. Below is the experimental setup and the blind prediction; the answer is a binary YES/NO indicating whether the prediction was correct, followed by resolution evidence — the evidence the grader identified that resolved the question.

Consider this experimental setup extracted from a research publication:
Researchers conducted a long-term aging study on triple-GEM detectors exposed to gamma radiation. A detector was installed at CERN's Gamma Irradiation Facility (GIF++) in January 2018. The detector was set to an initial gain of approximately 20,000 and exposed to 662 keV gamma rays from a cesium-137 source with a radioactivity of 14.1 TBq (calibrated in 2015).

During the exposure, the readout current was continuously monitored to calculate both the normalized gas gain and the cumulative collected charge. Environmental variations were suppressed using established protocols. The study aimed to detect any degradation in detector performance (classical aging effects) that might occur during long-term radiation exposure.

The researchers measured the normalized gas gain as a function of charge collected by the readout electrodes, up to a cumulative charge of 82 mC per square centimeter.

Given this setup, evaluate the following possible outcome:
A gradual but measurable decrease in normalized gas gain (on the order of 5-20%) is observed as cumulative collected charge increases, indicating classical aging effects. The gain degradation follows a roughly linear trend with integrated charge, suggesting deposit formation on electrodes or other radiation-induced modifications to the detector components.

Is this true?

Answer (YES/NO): NO